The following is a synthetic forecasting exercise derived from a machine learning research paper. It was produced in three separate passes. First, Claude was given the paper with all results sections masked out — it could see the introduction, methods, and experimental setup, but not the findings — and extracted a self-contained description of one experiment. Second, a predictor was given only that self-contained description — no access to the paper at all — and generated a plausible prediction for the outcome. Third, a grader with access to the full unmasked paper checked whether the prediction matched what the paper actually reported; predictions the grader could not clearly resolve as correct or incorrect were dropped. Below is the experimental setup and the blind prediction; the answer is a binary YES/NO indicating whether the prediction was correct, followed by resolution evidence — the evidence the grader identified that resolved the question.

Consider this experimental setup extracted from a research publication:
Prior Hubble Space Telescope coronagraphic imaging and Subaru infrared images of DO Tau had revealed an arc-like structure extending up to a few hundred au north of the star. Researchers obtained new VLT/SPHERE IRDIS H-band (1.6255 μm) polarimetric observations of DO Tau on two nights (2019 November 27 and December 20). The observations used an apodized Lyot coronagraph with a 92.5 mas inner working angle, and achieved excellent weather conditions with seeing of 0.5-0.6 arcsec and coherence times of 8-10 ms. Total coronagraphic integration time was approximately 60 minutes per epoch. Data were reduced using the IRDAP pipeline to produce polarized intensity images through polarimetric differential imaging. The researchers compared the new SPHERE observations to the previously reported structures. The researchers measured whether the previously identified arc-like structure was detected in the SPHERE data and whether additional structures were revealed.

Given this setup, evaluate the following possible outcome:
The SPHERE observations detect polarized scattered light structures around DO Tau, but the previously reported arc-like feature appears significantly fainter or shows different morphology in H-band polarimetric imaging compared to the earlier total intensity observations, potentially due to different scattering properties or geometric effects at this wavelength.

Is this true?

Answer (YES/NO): NO